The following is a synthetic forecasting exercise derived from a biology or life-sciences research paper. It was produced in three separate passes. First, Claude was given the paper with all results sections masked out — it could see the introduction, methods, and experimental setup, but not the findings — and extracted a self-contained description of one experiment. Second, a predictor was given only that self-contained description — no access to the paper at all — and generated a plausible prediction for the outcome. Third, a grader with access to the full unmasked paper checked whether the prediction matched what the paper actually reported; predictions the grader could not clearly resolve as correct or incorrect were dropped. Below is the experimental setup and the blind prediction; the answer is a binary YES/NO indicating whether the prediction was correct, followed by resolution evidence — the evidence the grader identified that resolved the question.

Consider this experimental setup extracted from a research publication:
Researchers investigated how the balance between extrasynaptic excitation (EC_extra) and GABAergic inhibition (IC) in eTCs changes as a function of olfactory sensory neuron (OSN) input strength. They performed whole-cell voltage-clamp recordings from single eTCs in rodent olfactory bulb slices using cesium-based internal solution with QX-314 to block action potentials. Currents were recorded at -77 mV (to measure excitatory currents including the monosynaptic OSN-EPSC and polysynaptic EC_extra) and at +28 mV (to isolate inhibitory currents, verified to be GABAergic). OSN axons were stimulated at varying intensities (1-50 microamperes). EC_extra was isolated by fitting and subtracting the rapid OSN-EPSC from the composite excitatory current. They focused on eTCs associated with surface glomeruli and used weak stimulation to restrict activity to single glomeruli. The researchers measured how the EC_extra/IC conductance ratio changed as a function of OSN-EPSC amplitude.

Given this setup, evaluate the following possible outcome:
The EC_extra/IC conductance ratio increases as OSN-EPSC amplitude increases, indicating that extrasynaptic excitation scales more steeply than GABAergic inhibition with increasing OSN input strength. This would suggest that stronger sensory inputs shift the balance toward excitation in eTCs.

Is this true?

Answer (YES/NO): YES